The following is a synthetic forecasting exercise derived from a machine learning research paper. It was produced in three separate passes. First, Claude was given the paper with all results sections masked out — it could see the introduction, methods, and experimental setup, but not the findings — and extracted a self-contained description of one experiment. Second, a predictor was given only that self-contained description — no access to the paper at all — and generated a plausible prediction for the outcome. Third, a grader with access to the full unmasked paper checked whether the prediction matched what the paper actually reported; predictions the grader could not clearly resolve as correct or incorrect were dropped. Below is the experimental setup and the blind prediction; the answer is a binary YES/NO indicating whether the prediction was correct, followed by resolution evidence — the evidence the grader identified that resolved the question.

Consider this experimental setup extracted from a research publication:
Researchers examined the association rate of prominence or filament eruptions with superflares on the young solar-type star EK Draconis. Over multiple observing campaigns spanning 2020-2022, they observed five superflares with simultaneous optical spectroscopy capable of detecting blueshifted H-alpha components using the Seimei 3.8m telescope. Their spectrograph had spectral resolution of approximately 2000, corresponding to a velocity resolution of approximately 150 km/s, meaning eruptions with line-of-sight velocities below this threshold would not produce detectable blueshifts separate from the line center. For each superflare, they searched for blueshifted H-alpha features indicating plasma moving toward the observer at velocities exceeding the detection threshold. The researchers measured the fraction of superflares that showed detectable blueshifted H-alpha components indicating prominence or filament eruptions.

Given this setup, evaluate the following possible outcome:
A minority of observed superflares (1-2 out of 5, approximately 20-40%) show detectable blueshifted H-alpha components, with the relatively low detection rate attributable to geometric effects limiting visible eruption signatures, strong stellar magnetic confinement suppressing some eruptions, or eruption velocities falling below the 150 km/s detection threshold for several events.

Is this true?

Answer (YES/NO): NO